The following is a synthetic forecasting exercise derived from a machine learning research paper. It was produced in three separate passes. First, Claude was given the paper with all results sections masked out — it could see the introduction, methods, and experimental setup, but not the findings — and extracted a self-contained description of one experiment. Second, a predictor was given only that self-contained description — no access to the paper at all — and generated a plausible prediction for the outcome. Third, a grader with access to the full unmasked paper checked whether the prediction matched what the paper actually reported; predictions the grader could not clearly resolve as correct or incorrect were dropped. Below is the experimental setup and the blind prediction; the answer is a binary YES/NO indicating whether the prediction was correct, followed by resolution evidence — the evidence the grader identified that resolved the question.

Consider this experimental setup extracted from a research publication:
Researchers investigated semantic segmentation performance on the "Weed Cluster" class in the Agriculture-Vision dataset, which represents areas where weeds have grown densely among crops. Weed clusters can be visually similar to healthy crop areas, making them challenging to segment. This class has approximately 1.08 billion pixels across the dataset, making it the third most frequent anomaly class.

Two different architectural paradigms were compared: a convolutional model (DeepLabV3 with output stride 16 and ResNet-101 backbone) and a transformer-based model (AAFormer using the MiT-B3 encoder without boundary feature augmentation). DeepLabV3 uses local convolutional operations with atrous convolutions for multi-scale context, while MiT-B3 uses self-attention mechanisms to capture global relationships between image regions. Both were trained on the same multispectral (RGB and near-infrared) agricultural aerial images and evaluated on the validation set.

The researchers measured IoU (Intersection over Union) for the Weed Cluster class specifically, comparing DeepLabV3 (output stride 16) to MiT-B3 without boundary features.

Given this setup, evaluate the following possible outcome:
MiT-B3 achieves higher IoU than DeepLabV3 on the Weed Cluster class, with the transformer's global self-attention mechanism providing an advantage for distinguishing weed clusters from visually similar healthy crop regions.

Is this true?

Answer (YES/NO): YES